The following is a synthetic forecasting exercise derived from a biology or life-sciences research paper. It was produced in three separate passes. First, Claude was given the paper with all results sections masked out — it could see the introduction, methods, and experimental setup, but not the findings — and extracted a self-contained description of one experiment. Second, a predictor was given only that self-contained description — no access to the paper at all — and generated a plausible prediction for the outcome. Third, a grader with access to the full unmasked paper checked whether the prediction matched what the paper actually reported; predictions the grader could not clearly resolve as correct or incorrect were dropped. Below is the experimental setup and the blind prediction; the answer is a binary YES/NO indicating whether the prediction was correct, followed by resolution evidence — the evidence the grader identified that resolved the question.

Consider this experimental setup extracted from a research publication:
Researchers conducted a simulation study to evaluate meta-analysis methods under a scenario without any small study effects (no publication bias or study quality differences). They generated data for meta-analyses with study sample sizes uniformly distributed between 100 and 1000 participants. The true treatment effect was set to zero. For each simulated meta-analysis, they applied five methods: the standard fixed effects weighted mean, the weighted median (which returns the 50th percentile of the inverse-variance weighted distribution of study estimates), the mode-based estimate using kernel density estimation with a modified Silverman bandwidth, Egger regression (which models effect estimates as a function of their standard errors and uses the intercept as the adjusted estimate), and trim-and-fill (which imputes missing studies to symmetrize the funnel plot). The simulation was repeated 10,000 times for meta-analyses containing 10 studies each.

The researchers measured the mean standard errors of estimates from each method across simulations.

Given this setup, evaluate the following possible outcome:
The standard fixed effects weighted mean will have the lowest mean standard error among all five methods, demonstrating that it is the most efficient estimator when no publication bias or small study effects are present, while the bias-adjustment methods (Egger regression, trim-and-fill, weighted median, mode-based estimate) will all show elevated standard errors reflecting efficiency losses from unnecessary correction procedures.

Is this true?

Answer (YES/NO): YES